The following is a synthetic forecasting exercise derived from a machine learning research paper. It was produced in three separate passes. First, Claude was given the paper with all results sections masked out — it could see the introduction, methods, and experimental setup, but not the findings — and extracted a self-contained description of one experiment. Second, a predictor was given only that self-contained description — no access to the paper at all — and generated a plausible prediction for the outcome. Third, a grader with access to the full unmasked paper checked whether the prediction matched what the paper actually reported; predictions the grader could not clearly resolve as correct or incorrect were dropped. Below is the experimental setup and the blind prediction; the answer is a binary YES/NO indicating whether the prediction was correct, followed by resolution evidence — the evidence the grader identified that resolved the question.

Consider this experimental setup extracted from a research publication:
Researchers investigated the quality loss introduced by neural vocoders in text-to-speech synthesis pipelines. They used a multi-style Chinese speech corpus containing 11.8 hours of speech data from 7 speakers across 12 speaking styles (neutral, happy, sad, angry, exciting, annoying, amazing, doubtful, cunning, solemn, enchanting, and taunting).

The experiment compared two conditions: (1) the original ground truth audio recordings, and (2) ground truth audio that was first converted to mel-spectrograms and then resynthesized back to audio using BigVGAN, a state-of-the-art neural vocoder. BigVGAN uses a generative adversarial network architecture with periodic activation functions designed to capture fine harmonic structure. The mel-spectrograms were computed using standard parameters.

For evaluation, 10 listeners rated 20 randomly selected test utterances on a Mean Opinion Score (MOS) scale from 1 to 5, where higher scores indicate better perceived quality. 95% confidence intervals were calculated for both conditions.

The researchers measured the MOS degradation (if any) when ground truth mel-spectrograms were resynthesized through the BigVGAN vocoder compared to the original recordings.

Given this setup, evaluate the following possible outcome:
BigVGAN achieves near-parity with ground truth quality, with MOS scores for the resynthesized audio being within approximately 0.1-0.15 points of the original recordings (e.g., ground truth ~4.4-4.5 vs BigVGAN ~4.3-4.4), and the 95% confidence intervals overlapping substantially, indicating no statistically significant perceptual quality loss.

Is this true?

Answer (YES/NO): NO